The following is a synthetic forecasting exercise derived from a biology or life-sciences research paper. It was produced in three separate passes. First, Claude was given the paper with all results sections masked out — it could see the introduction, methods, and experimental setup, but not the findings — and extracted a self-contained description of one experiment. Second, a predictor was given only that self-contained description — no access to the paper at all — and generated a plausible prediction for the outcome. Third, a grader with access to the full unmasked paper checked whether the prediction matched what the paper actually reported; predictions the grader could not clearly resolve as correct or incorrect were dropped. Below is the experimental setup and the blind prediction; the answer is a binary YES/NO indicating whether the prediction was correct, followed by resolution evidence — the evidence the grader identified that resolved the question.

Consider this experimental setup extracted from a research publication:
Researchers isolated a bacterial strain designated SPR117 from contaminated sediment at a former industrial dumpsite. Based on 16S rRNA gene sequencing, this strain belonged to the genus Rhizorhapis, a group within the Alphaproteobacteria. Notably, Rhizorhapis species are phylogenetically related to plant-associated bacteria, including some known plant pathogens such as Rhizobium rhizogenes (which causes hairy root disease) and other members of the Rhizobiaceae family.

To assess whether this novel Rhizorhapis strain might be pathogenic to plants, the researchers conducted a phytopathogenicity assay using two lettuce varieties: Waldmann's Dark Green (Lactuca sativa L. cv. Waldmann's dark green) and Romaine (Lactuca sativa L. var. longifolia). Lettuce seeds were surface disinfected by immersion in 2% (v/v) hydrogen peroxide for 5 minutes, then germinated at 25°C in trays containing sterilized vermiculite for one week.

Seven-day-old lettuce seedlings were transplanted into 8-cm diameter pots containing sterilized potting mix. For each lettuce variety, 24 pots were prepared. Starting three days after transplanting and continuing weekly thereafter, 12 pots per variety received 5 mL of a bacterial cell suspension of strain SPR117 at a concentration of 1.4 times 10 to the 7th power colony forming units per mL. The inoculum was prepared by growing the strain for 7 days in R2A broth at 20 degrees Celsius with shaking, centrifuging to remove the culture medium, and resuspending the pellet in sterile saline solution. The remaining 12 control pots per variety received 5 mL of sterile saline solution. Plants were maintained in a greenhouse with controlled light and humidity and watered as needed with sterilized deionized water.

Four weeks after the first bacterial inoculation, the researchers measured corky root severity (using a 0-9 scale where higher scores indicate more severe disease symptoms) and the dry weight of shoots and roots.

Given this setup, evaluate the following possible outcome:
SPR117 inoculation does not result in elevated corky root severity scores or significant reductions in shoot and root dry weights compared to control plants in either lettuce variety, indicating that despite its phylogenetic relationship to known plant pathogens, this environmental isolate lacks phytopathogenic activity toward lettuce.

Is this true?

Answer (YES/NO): YES